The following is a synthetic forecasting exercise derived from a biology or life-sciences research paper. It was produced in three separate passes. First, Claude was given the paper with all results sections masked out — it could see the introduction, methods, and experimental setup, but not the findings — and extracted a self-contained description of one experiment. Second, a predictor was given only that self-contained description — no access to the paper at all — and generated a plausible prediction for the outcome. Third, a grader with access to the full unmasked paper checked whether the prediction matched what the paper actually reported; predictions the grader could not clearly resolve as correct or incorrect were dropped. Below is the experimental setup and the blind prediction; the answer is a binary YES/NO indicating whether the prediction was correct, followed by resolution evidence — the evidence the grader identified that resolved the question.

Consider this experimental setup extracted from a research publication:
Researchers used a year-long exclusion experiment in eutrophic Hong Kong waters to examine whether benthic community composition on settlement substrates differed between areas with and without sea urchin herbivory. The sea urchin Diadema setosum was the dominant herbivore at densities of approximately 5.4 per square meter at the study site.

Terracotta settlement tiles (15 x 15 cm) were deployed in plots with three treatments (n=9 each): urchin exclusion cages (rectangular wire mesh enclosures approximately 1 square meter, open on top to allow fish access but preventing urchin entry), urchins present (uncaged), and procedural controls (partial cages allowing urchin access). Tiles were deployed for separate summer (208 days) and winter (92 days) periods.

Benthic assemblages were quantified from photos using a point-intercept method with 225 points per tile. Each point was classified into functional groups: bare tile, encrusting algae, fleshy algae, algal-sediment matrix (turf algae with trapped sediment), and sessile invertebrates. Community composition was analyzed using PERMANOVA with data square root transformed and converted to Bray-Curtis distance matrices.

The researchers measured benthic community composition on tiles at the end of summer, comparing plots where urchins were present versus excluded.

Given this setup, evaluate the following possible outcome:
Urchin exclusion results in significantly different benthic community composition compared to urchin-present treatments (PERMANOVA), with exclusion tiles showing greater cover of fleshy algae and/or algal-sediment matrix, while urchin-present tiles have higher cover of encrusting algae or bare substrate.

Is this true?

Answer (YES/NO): YES